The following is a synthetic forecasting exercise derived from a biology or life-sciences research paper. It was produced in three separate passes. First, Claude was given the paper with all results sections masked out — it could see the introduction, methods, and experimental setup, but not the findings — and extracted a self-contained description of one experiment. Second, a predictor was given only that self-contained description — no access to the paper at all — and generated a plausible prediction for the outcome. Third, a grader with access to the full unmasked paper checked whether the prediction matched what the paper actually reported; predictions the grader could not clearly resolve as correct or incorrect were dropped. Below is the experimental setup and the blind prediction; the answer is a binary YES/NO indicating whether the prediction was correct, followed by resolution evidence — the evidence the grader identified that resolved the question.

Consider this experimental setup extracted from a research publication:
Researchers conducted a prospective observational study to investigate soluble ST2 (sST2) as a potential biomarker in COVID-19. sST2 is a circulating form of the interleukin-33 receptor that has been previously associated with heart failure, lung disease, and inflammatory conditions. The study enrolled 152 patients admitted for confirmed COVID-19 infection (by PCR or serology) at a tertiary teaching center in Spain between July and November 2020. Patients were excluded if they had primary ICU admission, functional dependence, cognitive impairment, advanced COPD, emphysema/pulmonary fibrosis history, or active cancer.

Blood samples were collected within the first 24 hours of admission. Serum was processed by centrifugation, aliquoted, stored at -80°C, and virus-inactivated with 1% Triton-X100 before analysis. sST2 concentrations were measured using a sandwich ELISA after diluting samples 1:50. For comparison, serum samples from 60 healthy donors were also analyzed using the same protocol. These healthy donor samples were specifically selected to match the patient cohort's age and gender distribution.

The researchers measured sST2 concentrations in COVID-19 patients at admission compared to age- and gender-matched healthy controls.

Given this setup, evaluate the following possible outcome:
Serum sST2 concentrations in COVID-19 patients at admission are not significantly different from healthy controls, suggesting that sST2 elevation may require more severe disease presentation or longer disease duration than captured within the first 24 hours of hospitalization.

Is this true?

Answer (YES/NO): NO